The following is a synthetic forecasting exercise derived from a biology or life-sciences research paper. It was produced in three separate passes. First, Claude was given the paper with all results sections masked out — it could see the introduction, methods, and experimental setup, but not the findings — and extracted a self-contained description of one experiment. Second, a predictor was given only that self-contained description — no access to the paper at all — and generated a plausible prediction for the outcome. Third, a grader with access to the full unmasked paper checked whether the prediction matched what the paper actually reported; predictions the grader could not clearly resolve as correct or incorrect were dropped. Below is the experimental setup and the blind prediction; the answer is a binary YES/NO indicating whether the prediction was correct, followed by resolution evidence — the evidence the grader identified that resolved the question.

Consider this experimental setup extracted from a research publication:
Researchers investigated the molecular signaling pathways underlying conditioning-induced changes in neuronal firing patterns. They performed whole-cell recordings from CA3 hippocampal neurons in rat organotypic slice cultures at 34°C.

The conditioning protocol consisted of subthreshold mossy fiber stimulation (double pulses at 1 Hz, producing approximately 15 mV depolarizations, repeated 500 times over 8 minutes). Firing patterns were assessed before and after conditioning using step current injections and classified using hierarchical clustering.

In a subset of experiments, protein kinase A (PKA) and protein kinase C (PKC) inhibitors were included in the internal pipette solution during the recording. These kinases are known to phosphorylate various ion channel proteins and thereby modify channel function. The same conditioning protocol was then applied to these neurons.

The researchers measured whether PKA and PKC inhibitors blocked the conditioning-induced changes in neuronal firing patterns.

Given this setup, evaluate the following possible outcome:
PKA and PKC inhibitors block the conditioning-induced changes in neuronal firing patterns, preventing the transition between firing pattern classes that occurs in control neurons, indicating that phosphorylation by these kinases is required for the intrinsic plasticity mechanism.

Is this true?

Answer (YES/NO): YES